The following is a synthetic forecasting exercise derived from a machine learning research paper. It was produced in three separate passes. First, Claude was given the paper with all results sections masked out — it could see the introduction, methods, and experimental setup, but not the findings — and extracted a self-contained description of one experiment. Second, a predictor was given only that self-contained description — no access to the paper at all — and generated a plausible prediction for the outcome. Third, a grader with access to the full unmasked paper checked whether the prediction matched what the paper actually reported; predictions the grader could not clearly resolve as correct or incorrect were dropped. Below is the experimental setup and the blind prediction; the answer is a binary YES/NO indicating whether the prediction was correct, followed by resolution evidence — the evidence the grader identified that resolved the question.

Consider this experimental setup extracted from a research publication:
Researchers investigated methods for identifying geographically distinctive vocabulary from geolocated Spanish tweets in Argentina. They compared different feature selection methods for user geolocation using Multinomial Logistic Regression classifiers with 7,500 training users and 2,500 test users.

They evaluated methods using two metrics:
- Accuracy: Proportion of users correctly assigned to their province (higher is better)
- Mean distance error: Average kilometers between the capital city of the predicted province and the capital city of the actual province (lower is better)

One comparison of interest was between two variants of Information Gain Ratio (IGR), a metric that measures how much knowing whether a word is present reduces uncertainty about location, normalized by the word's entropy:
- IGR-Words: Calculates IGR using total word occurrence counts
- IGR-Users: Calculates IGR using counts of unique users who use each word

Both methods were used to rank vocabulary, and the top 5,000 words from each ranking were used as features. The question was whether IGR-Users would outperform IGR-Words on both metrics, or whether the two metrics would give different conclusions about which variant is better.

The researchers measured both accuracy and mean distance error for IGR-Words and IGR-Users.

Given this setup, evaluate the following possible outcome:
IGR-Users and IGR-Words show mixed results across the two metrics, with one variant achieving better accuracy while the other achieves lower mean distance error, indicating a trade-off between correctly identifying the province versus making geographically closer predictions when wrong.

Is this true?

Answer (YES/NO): YES